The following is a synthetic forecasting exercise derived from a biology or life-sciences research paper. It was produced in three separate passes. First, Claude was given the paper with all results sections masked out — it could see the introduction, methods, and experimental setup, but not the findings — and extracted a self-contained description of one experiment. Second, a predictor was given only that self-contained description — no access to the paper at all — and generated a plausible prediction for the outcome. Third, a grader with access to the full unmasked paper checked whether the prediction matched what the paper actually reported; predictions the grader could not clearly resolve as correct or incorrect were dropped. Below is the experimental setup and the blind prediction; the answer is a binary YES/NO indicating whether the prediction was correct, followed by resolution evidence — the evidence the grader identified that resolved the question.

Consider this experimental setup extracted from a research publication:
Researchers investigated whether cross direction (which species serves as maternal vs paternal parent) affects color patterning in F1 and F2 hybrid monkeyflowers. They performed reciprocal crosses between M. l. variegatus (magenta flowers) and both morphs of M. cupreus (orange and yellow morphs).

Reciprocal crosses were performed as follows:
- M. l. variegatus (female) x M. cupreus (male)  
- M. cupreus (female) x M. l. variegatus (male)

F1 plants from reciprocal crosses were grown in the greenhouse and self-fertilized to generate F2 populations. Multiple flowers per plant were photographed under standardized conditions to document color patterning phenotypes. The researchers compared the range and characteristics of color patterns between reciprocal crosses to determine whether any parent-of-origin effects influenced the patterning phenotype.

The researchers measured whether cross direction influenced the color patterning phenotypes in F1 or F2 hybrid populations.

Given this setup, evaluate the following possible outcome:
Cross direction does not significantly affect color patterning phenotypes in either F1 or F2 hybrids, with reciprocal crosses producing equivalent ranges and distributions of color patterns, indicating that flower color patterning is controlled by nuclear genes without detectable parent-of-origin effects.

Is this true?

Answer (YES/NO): YES